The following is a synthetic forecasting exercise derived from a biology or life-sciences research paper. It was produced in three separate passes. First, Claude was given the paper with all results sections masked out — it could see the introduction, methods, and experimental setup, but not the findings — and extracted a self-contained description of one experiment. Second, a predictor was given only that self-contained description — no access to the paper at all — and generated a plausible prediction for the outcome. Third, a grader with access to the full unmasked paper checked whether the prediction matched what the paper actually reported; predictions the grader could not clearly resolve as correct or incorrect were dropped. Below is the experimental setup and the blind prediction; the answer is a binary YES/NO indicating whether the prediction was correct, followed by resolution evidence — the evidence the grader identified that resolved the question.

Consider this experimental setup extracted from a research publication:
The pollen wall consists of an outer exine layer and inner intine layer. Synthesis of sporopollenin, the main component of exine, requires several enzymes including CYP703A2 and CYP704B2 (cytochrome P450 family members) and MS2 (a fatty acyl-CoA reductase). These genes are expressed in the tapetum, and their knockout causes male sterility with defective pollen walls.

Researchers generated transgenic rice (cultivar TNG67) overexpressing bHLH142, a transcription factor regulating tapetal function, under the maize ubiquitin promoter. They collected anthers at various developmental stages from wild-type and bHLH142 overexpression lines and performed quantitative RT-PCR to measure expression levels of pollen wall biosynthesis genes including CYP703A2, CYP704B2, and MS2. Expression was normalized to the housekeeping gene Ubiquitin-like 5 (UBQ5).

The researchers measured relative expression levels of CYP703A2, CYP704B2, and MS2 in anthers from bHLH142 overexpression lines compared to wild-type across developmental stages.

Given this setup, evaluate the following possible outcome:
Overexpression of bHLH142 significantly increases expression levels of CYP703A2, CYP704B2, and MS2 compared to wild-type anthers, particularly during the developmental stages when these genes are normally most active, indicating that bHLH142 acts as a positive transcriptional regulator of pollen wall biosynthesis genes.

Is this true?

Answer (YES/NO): NO